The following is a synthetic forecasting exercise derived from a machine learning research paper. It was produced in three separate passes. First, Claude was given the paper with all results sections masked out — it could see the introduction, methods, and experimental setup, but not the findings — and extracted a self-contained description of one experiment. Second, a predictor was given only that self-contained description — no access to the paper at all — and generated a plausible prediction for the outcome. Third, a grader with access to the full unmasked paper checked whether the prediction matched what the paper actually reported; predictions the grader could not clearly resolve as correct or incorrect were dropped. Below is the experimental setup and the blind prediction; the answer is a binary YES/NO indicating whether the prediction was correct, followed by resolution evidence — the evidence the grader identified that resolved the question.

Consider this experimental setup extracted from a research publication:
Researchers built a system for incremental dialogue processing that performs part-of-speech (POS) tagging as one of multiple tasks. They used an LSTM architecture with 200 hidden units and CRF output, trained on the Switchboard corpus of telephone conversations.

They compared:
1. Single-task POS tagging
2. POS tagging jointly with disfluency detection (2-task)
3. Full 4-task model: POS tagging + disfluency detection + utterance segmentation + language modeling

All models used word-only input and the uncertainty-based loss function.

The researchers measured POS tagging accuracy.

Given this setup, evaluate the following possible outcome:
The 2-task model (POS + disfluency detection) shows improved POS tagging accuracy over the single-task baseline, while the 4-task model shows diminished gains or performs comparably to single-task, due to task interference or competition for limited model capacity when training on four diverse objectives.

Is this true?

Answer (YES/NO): NO